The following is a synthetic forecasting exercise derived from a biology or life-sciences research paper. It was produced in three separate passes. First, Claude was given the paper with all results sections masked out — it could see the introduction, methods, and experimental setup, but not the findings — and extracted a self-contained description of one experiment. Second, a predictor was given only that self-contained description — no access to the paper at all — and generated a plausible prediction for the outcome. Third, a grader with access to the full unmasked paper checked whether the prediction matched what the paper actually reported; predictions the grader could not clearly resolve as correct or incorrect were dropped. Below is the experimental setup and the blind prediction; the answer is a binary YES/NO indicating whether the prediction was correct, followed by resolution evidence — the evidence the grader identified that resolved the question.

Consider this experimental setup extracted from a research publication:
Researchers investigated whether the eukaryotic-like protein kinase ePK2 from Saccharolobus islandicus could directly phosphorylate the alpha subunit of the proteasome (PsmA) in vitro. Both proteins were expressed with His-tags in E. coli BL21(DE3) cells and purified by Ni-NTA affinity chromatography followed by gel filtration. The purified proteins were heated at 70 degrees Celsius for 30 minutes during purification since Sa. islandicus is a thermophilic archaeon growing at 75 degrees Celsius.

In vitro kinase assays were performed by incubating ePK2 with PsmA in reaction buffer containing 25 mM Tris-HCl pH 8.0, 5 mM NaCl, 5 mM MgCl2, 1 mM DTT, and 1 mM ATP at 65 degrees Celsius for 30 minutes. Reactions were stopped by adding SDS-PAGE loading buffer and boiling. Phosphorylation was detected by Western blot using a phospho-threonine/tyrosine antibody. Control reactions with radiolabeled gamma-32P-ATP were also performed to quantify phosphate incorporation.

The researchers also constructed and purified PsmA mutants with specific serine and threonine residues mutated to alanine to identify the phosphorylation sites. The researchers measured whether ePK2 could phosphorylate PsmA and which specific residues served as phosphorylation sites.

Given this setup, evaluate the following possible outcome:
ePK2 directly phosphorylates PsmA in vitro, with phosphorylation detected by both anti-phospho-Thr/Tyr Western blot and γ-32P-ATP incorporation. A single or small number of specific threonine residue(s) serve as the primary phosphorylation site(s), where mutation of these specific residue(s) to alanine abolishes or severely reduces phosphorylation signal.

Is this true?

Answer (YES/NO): NO